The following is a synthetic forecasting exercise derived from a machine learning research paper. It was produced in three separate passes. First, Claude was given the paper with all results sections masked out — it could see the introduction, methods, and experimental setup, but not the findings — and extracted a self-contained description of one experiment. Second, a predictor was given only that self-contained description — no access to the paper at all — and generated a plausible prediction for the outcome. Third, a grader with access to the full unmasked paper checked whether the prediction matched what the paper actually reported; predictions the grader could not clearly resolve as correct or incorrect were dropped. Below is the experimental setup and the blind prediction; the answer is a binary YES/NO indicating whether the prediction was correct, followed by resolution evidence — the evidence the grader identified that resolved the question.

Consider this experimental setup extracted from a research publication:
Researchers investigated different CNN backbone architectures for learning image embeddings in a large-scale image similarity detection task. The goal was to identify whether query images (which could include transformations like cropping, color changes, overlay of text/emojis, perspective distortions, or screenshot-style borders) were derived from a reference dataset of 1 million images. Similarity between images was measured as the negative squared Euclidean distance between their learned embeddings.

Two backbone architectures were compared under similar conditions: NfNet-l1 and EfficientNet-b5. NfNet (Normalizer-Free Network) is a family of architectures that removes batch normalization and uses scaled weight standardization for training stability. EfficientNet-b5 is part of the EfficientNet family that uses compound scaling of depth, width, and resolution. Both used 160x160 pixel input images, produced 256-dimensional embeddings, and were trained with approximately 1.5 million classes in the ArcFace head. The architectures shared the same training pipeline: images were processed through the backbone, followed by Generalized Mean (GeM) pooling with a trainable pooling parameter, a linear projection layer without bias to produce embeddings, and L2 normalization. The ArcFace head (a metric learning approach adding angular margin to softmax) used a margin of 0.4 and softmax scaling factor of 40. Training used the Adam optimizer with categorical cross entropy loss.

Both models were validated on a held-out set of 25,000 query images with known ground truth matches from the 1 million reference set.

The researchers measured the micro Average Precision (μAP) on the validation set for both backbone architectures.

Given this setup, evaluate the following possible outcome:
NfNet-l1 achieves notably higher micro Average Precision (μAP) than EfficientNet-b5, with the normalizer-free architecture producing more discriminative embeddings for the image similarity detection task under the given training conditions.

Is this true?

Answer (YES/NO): NO